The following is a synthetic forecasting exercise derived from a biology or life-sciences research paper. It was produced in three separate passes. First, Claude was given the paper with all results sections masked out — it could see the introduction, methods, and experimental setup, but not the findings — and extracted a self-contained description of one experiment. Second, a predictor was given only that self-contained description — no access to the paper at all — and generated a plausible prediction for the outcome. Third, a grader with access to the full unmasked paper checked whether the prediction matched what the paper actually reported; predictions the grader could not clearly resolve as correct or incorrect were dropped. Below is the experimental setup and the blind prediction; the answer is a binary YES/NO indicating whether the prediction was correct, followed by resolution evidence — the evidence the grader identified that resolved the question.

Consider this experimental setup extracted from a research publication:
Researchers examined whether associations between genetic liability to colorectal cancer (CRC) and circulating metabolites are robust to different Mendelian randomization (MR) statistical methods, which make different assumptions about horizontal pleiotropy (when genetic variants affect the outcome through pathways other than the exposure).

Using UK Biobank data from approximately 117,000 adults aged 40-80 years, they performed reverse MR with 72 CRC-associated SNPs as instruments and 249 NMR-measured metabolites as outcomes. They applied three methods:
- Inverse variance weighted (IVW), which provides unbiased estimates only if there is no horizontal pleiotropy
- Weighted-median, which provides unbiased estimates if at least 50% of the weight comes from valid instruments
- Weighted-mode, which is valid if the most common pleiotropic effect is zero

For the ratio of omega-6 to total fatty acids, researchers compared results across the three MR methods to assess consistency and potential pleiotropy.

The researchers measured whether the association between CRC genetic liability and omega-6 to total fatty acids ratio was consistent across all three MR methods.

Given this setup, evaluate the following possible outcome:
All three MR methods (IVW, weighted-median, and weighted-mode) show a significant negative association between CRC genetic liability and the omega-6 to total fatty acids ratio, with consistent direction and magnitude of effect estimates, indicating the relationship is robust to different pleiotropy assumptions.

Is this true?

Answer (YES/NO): NO